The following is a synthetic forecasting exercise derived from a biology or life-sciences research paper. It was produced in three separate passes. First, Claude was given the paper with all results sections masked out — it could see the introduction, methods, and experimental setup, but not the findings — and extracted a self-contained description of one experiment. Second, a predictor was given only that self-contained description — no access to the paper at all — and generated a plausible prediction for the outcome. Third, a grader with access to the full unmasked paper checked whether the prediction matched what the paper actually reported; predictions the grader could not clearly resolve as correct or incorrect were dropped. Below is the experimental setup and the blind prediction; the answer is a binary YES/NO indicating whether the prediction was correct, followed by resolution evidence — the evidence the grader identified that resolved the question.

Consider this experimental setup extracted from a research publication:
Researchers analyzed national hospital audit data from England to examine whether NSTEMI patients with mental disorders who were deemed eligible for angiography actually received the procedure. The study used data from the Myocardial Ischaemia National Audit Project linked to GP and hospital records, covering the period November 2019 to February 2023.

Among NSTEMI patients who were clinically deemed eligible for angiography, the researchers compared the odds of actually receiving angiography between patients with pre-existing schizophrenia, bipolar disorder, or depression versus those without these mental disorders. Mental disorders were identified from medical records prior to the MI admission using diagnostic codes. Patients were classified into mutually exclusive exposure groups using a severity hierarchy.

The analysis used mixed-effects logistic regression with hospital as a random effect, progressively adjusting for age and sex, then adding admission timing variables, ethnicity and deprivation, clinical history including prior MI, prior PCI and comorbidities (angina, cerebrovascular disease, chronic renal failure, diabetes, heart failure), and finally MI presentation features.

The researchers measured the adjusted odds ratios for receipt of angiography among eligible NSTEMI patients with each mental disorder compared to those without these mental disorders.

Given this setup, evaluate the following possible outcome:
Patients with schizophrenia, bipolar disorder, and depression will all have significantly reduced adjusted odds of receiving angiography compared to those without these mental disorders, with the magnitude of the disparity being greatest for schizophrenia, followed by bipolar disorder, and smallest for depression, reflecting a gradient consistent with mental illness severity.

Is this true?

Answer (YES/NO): YES